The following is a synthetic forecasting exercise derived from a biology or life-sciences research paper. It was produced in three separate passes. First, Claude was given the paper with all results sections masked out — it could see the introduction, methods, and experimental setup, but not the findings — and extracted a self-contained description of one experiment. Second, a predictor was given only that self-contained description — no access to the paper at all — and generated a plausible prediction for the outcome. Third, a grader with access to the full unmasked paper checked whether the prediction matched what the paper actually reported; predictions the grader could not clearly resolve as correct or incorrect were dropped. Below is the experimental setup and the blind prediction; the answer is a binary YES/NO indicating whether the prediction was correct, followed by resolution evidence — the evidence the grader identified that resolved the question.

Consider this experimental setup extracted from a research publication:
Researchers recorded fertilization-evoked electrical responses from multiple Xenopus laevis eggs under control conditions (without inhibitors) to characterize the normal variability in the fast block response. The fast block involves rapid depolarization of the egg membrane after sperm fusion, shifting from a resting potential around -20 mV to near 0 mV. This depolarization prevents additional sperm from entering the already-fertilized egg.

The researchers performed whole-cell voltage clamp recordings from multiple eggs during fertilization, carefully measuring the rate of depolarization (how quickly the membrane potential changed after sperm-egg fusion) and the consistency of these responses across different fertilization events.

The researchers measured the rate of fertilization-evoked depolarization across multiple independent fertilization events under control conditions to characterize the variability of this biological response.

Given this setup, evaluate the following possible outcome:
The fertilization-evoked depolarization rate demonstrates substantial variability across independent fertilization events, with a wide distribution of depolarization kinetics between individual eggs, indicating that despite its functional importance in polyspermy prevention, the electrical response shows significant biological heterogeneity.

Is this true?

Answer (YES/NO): YES